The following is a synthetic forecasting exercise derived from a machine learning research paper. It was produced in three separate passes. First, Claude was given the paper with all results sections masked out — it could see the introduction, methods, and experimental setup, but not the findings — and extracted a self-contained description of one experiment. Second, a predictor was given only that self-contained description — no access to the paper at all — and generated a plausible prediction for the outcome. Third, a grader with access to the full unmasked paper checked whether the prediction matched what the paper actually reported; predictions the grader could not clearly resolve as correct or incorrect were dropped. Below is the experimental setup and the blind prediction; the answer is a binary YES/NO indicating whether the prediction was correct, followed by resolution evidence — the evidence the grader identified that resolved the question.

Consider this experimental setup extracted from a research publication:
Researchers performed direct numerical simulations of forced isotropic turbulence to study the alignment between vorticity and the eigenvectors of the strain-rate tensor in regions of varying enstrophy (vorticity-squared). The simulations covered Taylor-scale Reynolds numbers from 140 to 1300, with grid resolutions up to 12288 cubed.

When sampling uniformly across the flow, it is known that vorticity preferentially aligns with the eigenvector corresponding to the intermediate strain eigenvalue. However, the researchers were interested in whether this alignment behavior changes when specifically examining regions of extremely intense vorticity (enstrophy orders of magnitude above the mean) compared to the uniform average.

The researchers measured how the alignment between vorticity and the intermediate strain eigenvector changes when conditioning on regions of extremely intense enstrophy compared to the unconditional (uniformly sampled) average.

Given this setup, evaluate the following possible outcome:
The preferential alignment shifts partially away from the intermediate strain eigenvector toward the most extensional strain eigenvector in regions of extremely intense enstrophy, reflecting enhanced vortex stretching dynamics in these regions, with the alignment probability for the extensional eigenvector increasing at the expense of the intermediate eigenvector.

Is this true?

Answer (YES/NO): NO